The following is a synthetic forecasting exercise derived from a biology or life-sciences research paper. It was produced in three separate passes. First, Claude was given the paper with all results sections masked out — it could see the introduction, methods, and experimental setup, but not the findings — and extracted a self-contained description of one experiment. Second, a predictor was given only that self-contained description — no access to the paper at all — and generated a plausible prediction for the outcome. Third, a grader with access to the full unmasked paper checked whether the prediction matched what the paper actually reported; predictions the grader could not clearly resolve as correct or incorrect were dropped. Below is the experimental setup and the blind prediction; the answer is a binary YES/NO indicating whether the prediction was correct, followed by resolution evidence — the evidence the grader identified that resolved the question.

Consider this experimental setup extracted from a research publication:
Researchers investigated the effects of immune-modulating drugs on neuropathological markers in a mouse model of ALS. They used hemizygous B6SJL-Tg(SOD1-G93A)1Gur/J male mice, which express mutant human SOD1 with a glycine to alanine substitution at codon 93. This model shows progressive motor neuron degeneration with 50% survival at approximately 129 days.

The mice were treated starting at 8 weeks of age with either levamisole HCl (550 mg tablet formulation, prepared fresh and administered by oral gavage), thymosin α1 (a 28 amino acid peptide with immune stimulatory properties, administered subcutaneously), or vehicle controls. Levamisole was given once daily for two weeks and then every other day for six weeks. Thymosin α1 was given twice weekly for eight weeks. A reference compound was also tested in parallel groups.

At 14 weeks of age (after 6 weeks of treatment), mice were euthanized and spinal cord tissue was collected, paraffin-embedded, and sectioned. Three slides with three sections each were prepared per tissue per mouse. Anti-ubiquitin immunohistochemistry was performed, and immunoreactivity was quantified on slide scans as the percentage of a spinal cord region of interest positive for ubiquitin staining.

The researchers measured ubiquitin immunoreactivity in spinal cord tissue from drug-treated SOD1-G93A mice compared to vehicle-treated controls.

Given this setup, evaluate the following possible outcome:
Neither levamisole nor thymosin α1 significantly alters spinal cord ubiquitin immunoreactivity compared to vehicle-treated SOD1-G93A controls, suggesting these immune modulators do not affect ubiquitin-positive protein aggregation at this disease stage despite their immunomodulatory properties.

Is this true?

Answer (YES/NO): NO